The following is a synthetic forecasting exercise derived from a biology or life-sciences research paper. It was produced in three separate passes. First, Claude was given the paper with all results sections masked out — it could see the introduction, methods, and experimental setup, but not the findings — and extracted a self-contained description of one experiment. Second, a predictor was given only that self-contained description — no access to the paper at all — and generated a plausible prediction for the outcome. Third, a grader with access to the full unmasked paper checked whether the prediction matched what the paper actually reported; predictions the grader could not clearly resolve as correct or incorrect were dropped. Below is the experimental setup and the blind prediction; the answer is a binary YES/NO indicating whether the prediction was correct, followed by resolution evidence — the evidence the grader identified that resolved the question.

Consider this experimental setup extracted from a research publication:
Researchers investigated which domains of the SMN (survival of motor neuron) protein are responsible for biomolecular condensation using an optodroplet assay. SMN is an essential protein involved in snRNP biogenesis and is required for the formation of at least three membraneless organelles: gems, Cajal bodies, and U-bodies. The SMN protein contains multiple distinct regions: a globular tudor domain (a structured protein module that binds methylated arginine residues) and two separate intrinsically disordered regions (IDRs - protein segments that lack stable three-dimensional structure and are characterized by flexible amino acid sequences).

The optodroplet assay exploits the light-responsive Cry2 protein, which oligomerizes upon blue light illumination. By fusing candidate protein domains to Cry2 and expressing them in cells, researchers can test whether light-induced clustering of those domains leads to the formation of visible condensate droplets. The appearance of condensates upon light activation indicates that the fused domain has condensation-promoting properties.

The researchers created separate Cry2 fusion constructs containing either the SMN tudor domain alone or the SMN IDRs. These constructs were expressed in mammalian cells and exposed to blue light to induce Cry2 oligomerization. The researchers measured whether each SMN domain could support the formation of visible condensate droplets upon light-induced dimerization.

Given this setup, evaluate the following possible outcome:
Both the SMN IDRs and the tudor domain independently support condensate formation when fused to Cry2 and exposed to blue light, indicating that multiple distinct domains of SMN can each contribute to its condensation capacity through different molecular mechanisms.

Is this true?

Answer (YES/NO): NO